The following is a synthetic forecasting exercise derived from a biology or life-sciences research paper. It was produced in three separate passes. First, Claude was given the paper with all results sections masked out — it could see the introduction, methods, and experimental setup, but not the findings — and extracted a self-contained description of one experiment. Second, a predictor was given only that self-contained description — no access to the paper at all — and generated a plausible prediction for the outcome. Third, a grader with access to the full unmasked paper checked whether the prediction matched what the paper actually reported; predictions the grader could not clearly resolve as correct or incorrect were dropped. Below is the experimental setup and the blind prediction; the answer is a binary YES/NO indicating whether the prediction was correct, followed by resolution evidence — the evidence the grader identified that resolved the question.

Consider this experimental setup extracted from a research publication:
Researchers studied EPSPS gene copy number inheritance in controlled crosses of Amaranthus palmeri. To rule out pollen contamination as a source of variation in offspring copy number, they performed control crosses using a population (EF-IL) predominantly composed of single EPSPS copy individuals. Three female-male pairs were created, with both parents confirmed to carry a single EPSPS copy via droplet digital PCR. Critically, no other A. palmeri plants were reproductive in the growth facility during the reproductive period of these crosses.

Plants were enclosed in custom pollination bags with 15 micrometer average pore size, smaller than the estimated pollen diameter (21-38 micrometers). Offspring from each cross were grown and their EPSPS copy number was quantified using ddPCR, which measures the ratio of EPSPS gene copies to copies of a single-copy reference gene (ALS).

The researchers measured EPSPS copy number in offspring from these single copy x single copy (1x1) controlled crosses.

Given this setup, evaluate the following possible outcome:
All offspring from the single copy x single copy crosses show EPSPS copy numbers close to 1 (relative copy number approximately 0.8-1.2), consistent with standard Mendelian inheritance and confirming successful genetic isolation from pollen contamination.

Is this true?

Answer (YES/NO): NO